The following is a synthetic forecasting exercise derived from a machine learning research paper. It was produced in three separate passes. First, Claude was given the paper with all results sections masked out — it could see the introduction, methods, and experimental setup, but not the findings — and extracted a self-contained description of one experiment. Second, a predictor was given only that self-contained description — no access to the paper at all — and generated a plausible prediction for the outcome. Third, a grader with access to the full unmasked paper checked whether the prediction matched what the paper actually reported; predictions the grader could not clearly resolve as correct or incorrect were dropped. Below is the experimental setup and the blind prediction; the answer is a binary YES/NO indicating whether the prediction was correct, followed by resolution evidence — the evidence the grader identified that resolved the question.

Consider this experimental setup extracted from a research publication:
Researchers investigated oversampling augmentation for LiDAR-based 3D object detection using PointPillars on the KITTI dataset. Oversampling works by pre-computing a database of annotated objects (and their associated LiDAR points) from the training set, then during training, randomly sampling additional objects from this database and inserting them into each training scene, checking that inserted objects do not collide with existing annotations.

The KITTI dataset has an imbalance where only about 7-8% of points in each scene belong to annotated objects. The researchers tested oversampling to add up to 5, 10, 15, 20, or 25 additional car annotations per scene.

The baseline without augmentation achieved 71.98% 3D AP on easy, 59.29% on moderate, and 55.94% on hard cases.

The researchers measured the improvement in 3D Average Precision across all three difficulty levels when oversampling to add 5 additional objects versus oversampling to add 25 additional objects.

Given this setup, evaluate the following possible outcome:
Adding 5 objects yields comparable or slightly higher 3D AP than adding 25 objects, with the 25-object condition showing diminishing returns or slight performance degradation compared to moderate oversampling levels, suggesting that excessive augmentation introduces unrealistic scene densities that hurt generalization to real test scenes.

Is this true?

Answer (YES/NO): YES